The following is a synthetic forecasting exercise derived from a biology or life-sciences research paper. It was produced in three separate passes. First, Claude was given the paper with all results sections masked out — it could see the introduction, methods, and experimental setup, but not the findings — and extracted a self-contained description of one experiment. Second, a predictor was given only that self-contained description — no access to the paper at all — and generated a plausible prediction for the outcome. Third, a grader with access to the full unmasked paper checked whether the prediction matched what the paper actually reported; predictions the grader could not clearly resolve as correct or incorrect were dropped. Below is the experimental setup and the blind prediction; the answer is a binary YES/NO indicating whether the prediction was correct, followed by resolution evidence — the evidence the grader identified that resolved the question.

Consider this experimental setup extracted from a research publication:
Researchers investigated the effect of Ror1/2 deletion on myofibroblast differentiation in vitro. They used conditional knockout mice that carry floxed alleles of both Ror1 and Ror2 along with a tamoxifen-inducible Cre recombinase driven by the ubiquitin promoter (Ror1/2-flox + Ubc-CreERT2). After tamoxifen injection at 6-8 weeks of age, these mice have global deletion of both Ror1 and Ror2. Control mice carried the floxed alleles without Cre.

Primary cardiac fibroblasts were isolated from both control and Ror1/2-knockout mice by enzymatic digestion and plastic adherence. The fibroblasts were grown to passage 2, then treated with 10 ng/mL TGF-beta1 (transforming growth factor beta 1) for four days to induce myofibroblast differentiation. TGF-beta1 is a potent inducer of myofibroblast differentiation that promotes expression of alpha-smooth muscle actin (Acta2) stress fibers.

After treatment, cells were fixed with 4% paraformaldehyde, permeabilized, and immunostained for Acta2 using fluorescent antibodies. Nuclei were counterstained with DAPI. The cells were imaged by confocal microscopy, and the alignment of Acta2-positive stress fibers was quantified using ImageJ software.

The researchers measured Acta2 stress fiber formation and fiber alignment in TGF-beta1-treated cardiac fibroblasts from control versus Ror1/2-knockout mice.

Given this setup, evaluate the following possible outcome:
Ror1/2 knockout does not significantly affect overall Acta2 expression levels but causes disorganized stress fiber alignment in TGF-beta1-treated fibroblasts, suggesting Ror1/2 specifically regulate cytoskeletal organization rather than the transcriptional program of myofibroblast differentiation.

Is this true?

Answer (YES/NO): NO